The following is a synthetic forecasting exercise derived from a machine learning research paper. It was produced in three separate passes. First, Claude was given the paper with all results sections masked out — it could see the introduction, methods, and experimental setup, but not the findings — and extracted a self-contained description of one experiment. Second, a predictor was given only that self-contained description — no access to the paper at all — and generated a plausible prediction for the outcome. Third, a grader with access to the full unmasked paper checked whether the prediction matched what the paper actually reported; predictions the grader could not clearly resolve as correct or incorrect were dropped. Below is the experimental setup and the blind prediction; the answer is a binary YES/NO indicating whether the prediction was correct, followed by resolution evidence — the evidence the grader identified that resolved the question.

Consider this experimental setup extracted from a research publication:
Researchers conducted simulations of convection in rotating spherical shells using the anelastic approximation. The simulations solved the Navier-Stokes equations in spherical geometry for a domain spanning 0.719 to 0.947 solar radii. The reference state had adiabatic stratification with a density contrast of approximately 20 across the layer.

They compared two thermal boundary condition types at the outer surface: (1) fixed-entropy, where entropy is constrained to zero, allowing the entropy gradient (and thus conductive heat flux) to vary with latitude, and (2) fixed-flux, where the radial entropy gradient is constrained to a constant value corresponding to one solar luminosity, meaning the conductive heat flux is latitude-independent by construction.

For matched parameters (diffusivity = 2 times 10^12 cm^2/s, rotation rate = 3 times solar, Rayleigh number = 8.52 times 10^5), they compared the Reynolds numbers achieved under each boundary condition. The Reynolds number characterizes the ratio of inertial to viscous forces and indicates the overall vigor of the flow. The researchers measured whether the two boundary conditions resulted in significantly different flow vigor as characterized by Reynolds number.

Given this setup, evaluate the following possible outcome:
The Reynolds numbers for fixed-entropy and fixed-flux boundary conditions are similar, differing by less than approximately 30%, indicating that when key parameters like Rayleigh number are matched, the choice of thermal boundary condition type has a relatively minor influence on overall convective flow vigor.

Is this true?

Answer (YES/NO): YES